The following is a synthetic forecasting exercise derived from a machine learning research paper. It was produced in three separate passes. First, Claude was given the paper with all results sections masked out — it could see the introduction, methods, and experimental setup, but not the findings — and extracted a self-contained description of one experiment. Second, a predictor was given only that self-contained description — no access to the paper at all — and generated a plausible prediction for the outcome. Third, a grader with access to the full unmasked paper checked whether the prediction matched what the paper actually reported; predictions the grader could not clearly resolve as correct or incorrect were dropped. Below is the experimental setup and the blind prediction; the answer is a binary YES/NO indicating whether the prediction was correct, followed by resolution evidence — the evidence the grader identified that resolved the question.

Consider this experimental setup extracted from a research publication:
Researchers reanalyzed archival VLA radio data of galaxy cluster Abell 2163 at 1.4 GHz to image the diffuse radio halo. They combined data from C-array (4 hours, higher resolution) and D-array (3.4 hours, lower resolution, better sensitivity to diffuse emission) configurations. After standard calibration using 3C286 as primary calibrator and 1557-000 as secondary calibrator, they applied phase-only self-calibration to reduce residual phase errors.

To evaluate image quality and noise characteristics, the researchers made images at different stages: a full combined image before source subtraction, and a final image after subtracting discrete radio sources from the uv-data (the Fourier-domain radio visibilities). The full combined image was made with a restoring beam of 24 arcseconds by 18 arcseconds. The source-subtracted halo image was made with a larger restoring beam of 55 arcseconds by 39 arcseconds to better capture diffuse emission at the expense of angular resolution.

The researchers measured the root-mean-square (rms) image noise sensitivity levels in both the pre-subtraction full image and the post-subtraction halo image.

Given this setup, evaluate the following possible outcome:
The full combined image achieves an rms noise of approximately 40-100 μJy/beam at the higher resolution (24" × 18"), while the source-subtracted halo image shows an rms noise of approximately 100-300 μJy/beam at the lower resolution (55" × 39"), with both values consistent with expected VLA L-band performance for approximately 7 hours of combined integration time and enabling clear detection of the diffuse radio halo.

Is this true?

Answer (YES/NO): NO